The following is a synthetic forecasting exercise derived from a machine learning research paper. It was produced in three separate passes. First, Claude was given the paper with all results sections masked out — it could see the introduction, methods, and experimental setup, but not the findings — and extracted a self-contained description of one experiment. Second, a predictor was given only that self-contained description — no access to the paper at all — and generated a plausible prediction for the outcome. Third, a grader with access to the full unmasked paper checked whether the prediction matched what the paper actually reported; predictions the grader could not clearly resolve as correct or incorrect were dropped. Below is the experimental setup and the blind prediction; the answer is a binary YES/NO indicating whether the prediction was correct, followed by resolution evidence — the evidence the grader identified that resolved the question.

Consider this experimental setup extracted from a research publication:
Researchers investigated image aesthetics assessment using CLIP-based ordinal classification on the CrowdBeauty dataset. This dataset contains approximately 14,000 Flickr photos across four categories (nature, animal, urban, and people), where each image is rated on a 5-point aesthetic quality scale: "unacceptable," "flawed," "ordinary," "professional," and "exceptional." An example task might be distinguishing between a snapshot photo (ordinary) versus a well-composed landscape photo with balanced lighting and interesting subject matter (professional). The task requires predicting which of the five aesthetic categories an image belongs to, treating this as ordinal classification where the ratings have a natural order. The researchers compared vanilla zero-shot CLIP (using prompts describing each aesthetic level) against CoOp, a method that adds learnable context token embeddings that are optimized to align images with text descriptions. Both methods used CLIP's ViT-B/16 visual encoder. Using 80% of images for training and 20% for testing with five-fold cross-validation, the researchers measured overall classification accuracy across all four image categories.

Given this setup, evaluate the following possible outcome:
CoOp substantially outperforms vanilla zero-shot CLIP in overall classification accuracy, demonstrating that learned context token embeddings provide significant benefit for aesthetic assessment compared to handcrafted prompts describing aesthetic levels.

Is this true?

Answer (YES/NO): YES